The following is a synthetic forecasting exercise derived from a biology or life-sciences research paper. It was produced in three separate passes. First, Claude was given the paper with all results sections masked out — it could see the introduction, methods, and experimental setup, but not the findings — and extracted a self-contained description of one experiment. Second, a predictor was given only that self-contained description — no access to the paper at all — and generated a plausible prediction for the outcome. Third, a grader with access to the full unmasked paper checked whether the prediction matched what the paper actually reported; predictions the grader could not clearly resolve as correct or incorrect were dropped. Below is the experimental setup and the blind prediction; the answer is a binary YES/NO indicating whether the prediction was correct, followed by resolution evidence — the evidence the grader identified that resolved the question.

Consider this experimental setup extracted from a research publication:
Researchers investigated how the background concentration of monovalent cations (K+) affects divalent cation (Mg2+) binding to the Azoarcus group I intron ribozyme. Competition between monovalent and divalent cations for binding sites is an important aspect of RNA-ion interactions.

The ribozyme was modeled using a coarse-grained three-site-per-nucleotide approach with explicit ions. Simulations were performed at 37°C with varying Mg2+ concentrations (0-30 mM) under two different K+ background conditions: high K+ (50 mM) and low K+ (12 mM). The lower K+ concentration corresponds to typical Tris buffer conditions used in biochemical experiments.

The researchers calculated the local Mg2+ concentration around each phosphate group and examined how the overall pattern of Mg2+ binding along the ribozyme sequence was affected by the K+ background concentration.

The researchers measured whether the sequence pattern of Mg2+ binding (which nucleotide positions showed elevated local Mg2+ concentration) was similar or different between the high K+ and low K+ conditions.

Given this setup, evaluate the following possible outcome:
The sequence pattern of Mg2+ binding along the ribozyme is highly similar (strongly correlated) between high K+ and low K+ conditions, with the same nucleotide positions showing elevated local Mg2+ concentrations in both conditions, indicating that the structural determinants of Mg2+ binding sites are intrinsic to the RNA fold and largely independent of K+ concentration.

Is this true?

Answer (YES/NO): YES